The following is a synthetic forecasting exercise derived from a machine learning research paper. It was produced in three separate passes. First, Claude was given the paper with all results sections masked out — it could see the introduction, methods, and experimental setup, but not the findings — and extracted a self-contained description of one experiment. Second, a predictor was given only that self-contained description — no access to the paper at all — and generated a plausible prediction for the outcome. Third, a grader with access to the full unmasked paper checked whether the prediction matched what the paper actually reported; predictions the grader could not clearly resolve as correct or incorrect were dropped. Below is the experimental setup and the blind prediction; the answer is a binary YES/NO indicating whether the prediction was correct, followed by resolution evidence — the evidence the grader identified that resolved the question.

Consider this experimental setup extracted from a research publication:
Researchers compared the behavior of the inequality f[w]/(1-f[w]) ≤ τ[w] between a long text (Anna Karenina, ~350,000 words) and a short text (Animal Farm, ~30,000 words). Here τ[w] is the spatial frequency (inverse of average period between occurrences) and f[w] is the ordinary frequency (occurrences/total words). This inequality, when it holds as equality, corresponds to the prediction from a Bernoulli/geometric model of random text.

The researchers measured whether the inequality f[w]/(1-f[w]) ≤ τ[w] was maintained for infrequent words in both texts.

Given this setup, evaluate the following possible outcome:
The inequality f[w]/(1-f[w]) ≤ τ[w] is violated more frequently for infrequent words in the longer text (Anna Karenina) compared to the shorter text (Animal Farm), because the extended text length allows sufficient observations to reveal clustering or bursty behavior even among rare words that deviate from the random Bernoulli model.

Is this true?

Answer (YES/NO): NO